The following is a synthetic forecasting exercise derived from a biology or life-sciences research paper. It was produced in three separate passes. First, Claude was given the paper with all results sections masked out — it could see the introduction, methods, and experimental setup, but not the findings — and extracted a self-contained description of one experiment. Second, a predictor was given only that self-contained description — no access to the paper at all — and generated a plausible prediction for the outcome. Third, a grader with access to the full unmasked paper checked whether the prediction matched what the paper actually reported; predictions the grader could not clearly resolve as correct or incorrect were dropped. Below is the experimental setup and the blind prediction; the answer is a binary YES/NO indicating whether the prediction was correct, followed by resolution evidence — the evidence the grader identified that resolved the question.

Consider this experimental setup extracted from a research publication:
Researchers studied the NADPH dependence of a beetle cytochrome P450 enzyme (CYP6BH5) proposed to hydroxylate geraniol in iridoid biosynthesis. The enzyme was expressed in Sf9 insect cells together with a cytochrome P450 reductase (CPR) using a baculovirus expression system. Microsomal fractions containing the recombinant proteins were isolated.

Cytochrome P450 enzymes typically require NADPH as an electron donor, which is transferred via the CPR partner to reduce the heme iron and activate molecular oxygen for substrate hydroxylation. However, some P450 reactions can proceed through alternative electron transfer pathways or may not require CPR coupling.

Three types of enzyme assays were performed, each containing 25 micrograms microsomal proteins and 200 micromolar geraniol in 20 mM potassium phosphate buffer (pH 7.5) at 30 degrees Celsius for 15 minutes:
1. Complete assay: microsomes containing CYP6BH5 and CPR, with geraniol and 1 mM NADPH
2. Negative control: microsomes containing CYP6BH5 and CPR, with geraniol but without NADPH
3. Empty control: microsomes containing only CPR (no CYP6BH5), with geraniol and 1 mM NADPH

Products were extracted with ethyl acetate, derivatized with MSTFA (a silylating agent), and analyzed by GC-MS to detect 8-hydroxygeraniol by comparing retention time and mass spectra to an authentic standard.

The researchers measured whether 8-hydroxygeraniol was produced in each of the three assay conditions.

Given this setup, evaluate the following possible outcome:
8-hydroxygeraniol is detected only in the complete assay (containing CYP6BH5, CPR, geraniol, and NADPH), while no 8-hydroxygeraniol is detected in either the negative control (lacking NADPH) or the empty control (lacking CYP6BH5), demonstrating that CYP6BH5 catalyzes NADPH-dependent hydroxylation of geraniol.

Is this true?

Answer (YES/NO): YES